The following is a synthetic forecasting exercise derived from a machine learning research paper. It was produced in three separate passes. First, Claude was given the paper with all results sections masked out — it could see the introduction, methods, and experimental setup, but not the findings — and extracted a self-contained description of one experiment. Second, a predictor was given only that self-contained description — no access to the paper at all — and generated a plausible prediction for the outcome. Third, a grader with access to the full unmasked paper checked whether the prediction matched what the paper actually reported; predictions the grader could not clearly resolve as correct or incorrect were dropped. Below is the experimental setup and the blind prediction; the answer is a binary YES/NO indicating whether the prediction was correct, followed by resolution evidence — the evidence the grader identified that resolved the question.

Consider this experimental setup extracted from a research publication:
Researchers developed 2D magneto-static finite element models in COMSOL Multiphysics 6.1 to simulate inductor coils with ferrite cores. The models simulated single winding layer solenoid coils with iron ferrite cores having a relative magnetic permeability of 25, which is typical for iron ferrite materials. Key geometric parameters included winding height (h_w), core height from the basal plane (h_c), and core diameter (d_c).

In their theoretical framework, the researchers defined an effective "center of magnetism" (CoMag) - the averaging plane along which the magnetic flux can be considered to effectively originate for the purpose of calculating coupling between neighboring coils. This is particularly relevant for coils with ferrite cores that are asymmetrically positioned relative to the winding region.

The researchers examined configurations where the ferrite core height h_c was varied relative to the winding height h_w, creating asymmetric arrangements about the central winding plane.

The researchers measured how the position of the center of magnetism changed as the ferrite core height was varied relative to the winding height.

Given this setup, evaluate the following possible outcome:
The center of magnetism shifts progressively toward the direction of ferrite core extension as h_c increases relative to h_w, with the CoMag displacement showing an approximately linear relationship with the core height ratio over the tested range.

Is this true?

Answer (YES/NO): NO